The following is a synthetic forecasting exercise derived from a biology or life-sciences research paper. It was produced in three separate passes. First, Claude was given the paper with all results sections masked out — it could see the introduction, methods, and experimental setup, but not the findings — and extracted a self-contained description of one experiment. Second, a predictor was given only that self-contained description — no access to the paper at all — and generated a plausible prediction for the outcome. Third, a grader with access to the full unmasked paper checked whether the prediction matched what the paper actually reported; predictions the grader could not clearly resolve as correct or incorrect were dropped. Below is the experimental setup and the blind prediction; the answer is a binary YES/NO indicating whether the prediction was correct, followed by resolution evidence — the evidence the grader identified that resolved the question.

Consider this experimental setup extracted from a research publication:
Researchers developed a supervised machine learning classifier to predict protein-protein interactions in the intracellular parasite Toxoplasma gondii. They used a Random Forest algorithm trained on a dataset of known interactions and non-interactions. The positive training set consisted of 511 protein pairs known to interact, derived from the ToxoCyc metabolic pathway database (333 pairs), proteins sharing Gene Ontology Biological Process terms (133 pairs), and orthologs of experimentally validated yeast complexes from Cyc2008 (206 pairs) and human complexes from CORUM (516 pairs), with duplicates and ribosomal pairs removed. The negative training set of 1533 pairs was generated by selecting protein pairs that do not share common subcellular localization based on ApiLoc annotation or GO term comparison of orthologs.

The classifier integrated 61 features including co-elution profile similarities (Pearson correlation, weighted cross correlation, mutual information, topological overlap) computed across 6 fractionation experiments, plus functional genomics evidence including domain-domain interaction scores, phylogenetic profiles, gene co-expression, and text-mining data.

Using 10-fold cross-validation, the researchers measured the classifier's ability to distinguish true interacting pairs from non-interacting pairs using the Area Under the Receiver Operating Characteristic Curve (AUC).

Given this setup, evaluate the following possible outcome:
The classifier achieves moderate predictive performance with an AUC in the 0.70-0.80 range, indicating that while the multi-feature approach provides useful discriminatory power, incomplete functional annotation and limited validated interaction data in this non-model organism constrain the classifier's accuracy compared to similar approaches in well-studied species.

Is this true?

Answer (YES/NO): NO